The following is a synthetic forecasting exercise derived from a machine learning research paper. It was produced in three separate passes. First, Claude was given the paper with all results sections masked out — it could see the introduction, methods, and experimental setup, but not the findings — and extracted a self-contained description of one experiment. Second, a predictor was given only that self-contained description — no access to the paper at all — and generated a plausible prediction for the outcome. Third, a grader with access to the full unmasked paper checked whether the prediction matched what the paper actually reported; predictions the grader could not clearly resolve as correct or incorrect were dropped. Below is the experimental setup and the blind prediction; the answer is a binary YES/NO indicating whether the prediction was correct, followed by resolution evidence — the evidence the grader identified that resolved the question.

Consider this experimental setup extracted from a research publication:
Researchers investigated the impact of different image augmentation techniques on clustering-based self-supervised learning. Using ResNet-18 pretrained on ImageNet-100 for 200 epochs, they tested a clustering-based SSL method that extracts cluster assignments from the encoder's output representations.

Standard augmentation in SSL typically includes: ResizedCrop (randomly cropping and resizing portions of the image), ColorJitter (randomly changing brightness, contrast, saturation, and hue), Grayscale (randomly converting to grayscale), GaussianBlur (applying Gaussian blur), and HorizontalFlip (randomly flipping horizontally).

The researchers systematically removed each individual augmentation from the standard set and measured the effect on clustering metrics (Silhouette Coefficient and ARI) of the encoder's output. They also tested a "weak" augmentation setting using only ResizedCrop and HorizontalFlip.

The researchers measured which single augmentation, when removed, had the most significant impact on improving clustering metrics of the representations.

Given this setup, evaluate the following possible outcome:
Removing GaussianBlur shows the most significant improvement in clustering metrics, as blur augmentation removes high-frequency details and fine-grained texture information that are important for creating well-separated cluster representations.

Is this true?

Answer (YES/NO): NO